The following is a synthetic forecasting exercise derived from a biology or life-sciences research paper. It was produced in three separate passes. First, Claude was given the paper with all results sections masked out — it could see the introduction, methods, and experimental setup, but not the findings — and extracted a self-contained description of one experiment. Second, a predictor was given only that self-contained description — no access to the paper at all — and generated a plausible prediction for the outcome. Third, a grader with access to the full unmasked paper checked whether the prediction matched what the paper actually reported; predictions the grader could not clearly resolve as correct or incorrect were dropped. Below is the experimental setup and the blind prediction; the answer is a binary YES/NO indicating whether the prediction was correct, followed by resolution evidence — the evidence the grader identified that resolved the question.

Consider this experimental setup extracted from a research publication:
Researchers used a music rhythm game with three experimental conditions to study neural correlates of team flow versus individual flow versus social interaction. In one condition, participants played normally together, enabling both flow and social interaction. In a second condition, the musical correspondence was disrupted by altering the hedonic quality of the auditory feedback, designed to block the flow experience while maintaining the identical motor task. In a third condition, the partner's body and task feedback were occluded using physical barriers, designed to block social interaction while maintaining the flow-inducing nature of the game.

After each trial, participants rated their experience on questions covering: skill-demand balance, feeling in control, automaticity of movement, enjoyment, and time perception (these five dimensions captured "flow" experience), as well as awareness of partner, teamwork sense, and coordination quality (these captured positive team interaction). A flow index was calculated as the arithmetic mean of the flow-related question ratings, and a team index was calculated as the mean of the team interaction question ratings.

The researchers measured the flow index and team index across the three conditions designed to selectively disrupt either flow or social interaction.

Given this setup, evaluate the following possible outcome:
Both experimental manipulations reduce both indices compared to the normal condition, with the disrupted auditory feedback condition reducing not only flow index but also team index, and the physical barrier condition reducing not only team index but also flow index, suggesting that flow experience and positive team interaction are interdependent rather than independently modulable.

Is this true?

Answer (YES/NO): NO